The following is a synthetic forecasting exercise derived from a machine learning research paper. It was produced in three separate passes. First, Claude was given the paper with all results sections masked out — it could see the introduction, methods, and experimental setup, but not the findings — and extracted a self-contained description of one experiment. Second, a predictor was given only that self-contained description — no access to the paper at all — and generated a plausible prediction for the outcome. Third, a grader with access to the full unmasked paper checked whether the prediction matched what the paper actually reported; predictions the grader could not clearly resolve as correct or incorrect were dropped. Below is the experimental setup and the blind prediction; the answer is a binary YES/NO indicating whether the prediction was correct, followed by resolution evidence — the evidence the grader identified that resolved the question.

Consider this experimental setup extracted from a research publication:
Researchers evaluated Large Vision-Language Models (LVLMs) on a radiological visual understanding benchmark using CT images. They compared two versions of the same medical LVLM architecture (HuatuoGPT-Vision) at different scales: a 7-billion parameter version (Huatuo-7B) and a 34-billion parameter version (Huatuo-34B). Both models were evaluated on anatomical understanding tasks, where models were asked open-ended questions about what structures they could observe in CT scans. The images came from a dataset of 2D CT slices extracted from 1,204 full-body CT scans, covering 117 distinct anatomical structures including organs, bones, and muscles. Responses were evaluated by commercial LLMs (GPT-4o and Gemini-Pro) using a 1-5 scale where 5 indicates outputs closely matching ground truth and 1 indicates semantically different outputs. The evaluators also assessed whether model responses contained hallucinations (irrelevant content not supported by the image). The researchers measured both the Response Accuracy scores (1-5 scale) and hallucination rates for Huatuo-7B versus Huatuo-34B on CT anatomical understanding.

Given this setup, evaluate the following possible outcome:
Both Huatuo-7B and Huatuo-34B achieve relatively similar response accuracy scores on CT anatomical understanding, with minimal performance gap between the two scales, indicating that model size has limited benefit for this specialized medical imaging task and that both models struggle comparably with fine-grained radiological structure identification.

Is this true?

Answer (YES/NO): NO